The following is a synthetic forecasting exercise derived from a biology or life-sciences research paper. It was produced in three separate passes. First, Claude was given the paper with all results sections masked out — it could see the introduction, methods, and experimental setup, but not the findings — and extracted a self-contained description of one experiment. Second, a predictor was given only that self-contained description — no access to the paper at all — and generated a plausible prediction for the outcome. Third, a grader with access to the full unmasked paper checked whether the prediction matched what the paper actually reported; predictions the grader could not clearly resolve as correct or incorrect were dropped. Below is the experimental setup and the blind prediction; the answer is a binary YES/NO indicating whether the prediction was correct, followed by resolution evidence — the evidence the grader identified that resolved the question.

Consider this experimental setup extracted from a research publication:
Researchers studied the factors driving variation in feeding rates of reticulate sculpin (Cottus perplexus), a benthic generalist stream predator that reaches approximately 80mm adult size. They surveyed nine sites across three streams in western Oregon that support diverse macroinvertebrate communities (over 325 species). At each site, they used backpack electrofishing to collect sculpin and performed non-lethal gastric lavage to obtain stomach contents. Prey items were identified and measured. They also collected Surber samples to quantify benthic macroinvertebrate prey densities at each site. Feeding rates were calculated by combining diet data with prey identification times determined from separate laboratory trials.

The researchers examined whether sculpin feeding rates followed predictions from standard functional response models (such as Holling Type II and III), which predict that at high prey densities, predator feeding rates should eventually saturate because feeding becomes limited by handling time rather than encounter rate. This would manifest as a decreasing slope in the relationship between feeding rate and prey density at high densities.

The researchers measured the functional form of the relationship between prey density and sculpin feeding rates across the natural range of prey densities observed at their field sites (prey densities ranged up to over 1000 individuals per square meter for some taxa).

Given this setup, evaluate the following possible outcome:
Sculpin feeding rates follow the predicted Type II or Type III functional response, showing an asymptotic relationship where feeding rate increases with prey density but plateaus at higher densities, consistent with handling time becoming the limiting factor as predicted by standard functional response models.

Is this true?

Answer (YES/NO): NO